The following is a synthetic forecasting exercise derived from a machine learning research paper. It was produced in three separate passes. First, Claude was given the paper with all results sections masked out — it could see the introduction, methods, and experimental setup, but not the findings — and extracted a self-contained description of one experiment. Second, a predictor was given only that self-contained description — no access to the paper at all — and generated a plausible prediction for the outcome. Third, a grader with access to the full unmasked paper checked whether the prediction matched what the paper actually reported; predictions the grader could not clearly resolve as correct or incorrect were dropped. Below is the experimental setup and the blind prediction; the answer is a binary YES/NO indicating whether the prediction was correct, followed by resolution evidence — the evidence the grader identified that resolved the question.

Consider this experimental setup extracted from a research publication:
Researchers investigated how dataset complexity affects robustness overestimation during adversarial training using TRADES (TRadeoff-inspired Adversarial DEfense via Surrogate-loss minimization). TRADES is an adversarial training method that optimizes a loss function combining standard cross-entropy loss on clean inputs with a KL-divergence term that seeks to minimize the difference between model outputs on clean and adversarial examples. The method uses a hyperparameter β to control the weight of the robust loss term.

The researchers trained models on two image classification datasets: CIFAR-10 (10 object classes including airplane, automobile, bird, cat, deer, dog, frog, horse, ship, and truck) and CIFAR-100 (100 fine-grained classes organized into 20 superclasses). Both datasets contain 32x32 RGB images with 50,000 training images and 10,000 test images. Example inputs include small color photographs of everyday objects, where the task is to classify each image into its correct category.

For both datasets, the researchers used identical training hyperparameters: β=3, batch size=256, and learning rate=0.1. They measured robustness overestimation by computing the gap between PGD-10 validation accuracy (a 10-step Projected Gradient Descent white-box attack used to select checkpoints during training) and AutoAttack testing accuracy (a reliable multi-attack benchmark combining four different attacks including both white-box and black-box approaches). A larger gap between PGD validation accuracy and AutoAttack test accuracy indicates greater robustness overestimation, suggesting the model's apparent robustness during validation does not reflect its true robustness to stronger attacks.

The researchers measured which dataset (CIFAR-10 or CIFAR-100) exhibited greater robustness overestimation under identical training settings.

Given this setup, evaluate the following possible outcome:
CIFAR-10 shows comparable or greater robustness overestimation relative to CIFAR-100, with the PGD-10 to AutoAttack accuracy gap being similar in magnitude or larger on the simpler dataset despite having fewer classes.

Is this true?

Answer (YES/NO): NO